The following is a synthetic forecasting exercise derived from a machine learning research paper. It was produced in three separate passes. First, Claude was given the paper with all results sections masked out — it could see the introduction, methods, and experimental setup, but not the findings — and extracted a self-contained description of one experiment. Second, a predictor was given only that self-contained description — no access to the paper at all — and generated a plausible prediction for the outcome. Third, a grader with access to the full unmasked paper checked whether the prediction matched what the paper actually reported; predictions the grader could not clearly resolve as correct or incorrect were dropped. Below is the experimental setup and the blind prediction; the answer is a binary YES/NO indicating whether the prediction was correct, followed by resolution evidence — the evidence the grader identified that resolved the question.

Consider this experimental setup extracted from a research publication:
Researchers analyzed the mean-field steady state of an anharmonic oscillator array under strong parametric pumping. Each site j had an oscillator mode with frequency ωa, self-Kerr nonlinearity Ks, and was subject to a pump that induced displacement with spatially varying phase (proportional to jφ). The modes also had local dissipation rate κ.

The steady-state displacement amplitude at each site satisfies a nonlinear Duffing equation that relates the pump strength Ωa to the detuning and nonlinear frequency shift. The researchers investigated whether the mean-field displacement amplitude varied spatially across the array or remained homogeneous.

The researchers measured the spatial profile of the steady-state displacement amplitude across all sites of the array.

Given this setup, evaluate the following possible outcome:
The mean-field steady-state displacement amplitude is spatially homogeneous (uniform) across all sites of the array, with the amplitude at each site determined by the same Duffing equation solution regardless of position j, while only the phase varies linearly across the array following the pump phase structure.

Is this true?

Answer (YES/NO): YES